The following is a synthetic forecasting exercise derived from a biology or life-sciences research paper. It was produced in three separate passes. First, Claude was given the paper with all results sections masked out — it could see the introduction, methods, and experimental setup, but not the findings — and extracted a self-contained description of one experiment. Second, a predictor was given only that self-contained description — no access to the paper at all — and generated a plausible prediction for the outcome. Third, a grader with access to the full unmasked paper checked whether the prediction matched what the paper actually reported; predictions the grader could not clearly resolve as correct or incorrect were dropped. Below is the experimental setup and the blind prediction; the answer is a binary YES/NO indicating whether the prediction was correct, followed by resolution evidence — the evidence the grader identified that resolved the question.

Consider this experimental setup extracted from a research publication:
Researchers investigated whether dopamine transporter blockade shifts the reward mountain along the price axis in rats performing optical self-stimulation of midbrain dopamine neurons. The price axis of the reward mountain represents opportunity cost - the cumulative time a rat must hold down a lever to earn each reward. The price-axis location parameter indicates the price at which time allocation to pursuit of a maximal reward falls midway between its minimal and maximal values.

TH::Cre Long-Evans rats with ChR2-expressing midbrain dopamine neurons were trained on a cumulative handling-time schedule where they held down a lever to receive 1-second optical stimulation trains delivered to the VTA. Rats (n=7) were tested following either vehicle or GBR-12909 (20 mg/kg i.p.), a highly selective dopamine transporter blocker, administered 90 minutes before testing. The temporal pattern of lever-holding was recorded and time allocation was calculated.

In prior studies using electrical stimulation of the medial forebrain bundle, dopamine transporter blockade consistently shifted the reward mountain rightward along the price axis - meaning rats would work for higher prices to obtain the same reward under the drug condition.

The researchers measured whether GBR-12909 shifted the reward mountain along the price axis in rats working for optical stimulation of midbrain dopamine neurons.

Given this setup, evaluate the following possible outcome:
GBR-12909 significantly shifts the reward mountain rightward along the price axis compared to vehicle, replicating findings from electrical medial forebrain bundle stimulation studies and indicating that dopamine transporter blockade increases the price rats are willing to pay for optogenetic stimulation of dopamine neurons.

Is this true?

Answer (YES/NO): YES